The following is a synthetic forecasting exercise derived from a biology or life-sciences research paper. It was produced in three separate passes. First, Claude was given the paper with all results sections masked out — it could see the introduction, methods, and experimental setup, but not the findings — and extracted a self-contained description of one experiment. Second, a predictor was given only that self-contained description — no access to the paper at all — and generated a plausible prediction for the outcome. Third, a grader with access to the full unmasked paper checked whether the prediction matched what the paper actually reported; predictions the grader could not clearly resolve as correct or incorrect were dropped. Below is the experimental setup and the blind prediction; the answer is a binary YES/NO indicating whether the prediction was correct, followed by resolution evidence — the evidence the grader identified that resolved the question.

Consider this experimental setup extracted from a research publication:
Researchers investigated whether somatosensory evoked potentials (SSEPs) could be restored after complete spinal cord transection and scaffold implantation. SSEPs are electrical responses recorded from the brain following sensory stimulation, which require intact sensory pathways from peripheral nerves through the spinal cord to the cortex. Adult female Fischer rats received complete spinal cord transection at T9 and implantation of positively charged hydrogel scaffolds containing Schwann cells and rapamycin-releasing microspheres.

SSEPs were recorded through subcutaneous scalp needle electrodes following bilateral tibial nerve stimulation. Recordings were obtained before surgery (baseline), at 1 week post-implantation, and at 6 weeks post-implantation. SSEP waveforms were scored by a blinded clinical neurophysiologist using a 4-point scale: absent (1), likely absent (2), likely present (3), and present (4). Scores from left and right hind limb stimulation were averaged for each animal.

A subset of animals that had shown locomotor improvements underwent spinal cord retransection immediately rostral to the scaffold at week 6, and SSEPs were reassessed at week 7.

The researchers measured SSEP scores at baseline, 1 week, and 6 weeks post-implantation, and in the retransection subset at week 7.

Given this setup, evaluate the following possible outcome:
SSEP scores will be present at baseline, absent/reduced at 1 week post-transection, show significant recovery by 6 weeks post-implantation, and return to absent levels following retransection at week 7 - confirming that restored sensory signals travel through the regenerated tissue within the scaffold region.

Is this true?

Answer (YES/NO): NO